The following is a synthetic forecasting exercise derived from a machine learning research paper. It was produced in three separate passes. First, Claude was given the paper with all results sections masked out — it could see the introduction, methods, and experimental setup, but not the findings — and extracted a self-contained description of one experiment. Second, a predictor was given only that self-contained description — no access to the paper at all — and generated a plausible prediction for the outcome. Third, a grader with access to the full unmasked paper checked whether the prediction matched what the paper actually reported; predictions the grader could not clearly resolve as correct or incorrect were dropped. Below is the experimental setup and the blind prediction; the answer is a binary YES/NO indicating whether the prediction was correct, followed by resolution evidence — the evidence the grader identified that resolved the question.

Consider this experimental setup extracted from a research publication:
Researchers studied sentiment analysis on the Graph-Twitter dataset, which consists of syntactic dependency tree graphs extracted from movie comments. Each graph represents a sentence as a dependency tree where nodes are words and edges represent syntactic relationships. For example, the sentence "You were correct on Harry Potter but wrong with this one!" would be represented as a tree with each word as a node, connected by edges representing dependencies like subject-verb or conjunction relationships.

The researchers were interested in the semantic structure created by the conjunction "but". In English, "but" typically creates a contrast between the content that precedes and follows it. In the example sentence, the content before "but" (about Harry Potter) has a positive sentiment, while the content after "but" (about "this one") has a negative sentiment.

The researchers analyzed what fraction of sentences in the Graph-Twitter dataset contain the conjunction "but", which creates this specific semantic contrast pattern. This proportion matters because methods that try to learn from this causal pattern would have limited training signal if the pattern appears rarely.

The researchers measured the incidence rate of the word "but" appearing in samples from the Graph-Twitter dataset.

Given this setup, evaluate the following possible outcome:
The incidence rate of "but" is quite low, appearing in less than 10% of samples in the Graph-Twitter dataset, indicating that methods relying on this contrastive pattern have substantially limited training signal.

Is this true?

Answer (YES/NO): YES